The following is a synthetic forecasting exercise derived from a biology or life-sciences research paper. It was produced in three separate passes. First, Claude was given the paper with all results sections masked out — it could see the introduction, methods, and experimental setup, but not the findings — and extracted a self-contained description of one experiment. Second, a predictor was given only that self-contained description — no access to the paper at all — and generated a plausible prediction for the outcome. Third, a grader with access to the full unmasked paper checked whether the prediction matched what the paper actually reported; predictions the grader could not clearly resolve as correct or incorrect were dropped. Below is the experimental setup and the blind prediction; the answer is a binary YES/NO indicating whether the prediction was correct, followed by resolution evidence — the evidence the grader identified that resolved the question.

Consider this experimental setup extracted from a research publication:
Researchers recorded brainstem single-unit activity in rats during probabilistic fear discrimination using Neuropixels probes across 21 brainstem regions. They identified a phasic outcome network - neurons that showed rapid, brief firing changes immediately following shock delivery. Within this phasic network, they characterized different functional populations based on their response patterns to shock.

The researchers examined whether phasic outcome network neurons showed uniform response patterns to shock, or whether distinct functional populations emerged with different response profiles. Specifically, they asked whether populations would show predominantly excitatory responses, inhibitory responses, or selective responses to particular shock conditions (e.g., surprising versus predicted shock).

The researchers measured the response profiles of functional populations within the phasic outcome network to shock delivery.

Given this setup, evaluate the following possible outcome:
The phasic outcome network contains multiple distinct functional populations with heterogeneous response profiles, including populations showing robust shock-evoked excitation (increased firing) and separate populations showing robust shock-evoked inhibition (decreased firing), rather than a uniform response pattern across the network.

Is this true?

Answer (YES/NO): YES